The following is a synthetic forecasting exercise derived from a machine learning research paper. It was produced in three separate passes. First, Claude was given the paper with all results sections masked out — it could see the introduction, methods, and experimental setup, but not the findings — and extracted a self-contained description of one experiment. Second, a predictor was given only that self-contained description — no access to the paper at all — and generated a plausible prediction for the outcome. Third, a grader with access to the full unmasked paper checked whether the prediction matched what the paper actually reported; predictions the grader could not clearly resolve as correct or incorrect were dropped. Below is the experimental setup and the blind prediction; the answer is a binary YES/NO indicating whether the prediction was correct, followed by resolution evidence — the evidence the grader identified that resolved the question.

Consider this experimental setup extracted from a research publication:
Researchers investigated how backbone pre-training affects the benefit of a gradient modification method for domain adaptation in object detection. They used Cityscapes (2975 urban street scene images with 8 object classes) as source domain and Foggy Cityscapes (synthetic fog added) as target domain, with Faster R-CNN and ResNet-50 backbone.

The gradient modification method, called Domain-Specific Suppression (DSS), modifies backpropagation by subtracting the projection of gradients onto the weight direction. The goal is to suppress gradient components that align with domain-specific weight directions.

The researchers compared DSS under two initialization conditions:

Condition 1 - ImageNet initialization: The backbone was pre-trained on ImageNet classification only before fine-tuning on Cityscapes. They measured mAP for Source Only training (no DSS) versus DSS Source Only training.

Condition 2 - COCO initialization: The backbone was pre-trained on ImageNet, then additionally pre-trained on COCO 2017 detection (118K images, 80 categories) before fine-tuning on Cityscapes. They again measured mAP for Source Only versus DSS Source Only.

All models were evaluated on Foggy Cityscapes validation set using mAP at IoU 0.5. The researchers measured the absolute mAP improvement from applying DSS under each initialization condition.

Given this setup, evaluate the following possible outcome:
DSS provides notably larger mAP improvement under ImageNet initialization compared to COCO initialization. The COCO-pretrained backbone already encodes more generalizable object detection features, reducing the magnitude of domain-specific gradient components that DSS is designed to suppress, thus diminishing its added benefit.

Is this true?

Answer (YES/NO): YES